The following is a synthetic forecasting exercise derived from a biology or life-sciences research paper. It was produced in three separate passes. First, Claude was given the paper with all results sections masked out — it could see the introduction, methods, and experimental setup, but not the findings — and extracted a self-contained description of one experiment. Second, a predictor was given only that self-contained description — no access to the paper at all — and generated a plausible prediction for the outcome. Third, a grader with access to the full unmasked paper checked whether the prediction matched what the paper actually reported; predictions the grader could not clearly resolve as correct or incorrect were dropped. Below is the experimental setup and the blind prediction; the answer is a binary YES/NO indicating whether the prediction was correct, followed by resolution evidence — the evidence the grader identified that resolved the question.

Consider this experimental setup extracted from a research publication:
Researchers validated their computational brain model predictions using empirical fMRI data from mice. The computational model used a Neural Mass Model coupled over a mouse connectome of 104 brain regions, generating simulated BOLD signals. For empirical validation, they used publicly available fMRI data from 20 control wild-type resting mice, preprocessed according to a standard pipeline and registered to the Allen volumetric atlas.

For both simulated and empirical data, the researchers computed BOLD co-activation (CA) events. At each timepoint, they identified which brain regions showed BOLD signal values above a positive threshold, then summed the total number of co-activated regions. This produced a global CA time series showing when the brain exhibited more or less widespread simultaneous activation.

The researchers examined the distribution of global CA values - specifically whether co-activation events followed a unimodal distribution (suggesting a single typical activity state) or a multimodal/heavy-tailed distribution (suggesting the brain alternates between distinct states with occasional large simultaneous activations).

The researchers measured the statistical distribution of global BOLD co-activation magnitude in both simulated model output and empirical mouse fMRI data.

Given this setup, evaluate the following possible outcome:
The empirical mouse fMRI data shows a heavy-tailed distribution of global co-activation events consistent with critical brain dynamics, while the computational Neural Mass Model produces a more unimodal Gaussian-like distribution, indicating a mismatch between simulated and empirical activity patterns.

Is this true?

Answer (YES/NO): NO